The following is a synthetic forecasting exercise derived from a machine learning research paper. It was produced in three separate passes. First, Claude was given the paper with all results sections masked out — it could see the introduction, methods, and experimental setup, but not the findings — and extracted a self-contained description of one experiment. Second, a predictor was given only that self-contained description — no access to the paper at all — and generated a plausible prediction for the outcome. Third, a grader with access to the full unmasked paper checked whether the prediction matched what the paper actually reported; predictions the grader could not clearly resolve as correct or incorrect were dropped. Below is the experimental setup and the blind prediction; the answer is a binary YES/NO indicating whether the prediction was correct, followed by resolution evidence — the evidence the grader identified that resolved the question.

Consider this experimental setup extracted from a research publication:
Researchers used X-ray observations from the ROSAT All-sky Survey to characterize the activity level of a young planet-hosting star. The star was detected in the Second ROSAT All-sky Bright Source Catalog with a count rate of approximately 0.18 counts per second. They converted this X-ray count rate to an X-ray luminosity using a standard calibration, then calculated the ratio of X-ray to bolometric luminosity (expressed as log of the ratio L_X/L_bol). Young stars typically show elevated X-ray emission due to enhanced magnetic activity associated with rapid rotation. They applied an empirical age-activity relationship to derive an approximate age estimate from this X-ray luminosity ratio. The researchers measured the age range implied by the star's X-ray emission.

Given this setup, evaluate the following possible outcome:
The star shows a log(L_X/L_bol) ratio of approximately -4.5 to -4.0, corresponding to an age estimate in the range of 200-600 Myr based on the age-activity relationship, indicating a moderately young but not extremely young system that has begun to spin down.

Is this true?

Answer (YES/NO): NO